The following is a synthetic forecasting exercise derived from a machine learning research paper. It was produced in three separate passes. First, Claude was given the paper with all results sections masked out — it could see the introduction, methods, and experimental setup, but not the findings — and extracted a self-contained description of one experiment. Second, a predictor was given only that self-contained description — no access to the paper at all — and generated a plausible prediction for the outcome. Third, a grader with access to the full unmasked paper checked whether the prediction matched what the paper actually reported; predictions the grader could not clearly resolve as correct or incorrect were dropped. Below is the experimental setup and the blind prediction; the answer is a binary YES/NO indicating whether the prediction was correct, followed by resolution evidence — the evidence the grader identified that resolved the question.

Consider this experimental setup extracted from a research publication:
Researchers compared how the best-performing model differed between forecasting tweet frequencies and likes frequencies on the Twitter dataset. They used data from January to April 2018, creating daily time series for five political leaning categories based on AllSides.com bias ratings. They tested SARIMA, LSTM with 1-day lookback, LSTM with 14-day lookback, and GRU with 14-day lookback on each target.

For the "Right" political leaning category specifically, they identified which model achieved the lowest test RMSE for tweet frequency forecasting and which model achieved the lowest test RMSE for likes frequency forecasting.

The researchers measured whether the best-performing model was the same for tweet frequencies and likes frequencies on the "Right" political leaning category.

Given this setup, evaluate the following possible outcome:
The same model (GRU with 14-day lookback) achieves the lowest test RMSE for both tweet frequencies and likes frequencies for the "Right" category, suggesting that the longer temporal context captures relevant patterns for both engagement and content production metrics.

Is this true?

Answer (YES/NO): NO